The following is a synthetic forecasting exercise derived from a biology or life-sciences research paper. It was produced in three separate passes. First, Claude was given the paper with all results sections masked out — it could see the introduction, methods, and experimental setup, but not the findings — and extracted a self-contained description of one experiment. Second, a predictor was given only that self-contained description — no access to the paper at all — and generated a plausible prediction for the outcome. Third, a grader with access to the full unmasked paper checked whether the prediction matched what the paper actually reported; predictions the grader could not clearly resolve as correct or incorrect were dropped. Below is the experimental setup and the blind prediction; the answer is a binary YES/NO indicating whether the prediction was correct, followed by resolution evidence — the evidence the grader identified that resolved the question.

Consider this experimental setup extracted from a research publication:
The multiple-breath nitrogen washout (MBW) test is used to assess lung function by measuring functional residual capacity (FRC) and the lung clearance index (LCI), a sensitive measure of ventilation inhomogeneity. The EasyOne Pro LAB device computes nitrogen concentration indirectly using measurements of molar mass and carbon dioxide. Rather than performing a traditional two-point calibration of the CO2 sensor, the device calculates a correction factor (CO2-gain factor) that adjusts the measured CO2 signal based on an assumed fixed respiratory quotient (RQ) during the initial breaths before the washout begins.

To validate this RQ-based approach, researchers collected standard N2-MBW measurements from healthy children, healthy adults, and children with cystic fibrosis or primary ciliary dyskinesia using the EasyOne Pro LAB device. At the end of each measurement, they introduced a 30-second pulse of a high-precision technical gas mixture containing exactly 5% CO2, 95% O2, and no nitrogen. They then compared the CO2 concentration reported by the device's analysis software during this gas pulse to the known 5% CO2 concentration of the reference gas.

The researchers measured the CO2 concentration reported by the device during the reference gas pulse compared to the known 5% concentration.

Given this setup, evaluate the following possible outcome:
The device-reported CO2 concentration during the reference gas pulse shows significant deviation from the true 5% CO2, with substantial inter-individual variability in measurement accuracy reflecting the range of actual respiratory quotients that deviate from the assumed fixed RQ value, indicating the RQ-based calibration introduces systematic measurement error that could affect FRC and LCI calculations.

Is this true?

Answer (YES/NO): NO